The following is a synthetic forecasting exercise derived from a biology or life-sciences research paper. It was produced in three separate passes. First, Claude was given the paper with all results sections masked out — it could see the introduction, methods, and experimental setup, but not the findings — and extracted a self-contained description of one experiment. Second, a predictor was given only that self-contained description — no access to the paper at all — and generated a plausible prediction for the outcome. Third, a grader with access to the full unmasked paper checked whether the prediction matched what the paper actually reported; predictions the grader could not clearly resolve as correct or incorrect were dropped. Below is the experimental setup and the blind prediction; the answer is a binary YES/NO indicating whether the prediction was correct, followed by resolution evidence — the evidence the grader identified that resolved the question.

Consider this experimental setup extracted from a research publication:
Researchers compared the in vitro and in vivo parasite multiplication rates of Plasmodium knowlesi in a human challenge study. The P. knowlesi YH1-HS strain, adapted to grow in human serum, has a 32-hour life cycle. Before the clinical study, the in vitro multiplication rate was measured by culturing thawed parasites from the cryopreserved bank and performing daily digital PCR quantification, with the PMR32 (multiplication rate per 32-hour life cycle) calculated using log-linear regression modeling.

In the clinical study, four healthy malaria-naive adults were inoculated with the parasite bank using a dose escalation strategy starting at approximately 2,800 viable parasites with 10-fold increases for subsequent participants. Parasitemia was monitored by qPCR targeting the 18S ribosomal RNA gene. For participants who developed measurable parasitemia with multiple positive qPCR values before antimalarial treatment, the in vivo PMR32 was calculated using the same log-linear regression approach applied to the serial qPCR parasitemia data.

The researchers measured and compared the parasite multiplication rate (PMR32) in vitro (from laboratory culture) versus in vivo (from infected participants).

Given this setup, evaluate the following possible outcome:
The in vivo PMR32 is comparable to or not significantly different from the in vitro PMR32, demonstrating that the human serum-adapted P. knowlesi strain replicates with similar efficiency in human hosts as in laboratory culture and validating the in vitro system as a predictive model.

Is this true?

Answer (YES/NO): NO